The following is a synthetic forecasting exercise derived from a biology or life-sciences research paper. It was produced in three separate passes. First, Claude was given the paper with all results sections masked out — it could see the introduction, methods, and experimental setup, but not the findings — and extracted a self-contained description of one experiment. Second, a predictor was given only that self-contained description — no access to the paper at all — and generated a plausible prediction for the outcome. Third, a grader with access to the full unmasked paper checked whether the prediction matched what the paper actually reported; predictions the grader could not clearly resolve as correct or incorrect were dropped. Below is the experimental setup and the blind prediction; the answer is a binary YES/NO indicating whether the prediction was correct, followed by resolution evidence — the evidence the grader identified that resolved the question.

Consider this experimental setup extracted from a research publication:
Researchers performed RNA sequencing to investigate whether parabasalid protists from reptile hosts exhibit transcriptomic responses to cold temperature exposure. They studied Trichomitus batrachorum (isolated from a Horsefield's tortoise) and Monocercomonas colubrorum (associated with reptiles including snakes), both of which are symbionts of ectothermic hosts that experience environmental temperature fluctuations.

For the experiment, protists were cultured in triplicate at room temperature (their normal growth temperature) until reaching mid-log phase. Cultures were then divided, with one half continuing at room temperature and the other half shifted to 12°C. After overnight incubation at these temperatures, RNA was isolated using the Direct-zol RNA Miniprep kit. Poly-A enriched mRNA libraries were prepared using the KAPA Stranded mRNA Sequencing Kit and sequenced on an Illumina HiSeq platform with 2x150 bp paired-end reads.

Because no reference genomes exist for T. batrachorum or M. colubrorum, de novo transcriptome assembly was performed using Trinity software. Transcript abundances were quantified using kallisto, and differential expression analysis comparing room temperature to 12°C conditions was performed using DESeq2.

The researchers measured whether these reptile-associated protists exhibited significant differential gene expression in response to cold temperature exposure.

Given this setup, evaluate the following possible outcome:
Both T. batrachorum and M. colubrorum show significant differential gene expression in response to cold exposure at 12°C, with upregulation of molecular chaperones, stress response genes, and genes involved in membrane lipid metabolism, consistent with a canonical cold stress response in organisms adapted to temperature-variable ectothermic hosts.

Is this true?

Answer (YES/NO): NO